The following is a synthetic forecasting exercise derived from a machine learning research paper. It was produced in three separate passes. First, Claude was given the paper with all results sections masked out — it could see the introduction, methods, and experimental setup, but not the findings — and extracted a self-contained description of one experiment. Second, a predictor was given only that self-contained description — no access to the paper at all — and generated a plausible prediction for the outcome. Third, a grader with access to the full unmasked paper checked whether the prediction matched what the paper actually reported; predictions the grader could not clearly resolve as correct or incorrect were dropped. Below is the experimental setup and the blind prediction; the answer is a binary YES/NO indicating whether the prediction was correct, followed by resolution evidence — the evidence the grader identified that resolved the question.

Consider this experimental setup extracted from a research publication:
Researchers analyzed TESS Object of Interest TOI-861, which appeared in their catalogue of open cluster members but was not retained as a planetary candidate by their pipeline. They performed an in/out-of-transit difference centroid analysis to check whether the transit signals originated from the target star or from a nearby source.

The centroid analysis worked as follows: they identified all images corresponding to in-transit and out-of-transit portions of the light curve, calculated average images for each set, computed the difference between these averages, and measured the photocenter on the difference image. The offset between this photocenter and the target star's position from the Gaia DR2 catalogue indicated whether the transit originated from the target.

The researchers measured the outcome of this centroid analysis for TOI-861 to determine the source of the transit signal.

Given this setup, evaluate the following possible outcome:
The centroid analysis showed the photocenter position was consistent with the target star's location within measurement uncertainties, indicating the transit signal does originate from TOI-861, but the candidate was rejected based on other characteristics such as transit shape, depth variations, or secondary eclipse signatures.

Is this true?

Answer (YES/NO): NO